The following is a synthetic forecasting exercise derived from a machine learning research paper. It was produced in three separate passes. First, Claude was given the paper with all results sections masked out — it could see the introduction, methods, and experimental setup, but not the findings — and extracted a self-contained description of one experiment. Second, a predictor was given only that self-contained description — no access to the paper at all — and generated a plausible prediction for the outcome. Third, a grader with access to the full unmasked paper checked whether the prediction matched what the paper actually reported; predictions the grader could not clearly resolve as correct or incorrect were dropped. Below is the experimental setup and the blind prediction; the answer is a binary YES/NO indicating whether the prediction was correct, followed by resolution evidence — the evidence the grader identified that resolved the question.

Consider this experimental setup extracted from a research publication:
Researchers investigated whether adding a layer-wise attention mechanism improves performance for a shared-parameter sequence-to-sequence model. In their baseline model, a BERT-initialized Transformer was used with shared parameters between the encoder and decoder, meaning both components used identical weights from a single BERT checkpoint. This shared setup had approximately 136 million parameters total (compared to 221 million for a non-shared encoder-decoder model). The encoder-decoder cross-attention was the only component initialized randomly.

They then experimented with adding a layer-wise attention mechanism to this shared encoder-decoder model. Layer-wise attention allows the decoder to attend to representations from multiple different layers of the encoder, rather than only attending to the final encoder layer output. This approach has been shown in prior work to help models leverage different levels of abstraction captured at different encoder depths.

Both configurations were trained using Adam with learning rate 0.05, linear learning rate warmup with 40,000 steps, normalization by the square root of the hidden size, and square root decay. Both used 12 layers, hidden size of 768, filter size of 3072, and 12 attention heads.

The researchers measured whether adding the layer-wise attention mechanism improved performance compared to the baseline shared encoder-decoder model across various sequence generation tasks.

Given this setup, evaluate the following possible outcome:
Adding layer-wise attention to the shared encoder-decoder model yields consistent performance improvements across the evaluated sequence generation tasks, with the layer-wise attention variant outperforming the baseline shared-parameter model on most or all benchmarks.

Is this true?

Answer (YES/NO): NO